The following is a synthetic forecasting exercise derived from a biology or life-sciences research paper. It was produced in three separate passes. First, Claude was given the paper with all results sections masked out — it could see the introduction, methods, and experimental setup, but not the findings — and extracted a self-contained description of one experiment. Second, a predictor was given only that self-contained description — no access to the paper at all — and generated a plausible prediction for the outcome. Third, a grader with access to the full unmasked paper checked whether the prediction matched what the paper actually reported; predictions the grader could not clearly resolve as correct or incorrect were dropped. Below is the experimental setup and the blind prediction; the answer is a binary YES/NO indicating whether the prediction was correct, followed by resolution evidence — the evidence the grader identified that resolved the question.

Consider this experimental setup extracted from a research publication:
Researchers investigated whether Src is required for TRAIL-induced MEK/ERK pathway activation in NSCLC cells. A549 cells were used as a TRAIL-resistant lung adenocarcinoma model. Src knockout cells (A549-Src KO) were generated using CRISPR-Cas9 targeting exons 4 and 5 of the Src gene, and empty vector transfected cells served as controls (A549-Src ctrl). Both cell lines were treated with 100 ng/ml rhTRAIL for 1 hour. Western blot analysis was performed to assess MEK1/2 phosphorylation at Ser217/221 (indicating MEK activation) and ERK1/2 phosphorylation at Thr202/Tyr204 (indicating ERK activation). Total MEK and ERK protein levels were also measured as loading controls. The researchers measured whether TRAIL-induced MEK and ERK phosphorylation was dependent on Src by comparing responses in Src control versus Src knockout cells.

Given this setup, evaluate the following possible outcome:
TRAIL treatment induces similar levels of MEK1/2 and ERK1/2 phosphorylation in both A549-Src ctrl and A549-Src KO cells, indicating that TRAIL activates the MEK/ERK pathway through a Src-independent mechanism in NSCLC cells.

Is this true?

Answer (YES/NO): NO